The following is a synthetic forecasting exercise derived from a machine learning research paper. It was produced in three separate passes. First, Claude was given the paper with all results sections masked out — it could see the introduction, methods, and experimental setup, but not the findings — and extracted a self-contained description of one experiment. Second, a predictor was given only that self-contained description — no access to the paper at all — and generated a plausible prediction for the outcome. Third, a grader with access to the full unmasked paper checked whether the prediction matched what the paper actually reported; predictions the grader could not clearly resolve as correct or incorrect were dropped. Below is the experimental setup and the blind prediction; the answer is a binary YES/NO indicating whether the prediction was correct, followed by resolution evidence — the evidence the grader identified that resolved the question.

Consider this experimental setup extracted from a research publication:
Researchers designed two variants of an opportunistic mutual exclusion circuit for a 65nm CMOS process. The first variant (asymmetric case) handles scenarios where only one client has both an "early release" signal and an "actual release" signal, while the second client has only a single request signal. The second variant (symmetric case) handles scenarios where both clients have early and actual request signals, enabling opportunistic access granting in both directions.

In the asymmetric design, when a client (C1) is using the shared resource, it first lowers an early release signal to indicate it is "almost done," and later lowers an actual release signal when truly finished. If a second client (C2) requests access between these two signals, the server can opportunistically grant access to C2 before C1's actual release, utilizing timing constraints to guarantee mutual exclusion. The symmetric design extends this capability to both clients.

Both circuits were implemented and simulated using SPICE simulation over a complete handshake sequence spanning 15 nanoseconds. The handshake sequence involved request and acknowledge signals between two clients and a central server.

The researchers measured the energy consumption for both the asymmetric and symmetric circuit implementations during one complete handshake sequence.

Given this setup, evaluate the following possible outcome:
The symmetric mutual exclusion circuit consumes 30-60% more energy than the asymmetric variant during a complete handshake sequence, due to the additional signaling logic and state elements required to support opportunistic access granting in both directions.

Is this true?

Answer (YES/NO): YES